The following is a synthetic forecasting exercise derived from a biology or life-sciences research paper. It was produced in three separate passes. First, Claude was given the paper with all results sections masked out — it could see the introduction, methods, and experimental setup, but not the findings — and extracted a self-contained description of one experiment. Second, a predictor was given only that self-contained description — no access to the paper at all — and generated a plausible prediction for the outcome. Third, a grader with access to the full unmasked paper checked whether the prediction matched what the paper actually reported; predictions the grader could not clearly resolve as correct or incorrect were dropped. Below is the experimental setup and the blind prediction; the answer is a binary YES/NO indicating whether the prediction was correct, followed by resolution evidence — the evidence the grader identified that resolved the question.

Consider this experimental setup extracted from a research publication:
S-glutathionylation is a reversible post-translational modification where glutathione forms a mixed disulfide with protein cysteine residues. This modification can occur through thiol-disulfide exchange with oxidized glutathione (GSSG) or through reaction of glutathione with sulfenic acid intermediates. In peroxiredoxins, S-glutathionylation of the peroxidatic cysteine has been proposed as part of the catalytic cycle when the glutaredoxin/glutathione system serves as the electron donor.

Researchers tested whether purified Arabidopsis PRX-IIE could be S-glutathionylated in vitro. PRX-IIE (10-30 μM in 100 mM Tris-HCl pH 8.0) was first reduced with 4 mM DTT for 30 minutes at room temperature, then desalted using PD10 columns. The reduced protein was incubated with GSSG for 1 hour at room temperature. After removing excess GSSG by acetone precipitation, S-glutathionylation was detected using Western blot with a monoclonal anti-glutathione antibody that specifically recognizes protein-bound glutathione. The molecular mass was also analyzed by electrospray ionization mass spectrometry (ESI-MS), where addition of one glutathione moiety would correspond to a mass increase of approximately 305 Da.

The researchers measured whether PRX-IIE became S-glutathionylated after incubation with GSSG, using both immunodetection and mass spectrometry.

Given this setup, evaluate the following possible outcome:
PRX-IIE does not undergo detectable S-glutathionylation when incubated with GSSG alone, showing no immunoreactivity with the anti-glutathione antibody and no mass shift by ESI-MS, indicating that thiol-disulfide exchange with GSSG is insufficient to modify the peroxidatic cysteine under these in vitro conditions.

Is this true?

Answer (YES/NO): NO